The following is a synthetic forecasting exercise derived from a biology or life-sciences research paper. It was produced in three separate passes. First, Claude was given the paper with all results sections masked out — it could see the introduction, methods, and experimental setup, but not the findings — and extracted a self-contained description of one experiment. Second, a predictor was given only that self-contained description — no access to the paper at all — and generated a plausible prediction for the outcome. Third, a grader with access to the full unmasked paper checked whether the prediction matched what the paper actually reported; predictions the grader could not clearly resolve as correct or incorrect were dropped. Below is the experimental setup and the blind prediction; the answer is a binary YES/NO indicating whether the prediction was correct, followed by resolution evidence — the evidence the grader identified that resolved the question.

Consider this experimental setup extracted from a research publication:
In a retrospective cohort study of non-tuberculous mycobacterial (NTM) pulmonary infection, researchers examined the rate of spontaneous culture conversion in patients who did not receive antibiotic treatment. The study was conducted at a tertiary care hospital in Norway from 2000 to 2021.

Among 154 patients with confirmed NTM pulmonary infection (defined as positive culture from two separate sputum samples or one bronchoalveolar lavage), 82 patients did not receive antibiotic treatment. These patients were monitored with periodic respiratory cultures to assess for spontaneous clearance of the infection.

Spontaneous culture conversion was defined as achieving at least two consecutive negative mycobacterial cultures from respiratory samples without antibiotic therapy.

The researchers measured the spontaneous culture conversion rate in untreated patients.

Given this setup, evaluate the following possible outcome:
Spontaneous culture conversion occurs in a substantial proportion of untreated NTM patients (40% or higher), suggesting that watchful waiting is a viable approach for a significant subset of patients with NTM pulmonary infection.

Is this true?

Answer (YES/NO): YES